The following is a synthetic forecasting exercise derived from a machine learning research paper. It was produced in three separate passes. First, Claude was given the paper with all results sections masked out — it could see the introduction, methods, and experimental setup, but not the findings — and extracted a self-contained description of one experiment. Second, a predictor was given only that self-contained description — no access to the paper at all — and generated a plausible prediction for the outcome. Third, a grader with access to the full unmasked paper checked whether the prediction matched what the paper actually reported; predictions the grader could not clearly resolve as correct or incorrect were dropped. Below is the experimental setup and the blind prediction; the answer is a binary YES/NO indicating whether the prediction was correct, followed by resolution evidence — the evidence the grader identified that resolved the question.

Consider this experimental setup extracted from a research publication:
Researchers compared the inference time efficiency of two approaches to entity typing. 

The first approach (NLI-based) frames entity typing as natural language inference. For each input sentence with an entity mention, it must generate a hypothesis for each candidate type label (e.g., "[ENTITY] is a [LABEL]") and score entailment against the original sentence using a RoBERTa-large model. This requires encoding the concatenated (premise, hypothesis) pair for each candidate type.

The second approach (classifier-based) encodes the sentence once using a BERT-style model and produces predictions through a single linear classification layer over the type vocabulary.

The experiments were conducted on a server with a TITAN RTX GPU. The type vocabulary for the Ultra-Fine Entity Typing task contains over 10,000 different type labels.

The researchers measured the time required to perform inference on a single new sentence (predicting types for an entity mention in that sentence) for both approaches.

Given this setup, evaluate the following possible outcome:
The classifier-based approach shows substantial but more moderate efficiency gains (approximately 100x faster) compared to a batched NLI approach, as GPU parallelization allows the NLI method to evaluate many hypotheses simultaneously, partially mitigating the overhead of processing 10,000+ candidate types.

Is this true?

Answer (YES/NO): NO